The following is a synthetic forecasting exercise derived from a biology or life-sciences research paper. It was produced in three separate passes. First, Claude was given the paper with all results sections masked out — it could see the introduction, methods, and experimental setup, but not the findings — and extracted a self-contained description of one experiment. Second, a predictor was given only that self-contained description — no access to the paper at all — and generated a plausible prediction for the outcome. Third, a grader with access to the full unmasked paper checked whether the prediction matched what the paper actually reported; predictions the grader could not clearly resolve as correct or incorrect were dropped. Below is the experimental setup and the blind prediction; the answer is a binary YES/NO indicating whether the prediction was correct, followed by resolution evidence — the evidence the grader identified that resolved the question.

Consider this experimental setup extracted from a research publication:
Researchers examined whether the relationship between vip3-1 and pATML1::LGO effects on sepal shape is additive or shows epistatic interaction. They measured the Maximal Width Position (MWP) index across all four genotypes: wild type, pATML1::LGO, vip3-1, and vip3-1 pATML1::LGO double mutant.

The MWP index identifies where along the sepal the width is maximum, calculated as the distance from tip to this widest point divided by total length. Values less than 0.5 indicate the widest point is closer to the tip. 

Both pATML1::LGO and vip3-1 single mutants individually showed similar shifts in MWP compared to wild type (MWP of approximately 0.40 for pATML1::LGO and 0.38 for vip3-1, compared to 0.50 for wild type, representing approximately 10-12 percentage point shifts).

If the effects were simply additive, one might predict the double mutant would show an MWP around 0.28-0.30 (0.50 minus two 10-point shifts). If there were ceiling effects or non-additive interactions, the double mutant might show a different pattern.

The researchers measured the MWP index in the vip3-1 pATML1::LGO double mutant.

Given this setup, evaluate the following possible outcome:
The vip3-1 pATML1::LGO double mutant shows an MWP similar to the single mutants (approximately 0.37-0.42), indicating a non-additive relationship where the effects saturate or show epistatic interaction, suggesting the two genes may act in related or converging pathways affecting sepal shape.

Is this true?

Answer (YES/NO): NO